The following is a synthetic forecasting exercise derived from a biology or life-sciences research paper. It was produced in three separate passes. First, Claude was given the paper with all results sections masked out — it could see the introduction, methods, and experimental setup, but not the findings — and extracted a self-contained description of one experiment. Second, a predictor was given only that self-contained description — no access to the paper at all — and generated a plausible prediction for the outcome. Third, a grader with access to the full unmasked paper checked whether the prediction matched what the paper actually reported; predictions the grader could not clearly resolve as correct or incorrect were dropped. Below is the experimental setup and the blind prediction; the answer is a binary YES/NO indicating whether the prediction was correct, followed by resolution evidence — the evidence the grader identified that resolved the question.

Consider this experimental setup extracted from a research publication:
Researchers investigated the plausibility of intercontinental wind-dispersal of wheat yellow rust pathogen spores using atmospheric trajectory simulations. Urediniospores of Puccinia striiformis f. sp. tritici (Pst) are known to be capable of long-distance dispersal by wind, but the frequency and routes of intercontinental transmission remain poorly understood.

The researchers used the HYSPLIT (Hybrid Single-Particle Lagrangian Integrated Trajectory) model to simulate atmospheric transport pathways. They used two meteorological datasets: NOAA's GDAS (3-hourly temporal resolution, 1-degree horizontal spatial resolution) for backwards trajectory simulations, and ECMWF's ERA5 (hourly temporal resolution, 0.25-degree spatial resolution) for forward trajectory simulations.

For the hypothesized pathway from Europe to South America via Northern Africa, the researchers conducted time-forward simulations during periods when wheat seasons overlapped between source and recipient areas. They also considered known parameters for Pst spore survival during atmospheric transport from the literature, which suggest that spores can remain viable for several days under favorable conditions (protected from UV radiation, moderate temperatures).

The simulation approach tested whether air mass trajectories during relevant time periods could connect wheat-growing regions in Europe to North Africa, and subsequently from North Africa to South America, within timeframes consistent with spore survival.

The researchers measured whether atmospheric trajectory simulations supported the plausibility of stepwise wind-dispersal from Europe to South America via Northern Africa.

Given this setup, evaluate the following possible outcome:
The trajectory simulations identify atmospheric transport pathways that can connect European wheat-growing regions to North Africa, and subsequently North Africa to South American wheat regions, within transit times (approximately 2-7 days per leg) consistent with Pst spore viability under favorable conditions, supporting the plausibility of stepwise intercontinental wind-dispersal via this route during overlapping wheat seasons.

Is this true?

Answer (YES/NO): NO